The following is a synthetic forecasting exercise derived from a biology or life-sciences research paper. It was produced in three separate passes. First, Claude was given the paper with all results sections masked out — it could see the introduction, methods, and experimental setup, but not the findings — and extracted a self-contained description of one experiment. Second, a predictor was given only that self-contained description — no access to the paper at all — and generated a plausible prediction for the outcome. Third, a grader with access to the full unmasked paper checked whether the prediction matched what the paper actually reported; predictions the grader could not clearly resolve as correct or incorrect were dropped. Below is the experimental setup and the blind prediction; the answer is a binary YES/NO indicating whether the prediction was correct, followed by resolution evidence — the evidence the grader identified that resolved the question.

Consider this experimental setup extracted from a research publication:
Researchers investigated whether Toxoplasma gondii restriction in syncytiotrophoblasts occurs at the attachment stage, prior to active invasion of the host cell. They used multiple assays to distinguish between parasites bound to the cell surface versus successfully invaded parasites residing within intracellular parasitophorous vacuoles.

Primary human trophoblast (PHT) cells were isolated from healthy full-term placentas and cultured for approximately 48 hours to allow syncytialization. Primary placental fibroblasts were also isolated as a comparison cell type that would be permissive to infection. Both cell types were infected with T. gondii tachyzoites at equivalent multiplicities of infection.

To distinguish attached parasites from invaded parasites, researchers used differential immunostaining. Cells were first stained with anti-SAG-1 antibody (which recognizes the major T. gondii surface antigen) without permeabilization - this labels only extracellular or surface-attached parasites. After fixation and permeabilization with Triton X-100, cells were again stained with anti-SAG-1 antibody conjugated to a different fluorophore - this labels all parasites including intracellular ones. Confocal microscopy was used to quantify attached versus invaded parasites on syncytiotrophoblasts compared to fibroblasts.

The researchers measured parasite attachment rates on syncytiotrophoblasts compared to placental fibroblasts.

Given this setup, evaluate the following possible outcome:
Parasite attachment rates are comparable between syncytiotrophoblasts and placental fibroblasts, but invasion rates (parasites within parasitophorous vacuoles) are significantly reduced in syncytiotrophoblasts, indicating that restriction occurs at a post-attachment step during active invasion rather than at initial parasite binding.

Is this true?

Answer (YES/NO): NO